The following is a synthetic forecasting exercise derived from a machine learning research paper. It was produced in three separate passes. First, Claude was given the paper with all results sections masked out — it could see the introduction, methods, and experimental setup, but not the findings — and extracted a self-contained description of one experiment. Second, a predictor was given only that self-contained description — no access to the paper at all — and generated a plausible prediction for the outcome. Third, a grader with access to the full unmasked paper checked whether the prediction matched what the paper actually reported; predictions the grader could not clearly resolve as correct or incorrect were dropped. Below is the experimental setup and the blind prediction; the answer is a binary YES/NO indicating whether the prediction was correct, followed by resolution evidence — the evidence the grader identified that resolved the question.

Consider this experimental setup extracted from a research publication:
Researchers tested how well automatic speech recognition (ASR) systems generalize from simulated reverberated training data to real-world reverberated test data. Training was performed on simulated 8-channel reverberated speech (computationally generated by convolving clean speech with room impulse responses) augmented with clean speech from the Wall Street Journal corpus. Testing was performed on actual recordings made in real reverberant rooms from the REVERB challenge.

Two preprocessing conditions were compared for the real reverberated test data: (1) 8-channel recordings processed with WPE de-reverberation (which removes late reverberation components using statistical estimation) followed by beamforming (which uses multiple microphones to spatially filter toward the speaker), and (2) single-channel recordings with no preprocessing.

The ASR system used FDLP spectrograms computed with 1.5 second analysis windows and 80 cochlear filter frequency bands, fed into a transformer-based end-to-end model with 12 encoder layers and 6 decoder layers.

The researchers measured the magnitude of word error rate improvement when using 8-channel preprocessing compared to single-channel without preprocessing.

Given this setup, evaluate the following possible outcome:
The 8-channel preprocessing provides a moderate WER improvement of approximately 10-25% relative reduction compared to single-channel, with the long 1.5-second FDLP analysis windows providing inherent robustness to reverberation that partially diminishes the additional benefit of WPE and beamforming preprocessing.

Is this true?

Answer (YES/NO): NO